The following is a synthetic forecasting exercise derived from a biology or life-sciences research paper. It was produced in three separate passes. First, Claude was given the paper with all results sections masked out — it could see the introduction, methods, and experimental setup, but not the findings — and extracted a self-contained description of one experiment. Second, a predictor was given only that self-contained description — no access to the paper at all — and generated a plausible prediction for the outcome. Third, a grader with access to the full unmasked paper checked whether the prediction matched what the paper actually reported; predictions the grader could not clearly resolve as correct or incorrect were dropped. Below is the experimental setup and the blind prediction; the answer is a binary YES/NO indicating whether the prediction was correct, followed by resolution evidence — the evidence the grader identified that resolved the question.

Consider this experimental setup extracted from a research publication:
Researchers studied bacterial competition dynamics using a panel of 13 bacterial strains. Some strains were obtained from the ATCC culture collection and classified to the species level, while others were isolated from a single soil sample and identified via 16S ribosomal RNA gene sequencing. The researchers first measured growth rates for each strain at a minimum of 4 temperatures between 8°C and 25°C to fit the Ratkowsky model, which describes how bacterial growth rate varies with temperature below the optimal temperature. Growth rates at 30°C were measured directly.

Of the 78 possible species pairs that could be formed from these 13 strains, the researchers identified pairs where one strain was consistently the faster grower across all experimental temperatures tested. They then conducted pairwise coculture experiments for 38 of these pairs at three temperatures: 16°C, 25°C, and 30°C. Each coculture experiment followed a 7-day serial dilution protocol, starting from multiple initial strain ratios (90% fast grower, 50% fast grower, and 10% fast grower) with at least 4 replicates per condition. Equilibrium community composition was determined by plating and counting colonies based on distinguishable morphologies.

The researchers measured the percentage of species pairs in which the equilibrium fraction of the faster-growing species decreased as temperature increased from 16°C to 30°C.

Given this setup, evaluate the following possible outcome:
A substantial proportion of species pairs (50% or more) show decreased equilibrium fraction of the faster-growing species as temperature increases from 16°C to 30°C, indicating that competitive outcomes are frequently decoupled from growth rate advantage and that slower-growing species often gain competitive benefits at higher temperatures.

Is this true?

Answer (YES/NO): YES